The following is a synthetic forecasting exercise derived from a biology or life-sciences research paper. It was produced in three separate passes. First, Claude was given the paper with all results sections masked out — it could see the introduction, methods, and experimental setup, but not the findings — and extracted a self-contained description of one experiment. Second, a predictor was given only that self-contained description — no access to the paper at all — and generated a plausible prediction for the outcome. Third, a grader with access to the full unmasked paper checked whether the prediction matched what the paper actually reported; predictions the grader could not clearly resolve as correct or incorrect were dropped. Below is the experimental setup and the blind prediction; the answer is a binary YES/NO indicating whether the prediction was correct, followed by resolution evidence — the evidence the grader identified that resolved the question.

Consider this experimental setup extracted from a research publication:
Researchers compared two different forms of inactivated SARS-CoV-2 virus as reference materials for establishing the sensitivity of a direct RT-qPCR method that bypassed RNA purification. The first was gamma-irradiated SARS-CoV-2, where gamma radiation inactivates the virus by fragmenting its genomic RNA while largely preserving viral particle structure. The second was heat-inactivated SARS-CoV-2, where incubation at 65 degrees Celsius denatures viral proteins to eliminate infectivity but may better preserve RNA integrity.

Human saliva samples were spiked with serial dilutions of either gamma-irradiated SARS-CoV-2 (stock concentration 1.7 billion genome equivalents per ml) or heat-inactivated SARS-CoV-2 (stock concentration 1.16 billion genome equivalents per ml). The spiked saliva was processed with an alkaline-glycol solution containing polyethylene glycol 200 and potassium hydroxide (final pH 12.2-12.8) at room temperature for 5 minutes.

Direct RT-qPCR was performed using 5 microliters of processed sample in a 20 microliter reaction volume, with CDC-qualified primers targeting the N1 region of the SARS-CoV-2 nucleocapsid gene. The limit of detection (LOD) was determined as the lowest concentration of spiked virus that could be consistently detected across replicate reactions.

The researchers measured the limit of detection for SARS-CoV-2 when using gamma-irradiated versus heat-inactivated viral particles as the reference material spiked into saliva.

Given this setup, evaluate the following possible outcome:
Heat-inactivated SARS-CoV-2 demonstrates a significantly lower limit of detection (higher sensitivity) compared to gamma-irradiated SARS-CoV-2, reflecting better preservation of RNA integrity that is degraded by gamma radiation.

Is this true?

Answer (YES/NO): NO